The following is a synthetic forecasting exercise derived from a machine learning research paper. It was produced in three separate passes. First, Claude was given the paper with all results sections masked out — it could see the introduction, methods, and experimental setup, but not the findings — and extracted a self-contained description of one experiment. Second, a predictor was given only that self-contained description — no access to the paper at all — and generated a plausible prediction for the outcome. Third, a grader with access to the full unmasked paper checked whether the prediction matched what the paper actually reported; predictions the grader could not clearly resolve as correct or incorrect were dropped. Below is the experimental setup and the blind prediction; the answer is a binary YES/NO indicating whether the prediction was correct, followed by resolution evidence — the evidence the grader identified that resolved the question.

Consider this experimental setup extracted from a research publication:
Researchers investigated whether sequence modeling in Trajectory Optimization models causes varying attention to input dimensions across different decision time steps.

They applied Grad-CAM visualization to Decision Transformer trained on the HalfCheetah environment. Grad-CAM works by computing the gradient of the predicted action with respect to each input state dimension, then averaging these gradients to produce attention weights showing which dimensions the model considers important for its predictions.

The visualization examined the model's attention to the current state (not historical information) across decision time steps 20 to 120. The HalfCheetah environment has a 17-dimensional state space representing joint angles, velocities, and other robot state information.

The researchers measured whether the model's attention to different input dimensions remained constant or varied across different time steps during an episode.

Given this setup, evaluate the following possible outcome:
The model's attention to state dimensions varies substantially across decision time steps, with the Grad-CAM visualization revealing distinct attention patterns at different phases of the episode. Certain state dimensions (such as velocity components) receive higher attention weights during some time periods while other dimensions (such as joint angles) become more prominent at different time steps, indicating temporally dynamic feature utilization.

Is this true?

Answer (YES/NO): NO